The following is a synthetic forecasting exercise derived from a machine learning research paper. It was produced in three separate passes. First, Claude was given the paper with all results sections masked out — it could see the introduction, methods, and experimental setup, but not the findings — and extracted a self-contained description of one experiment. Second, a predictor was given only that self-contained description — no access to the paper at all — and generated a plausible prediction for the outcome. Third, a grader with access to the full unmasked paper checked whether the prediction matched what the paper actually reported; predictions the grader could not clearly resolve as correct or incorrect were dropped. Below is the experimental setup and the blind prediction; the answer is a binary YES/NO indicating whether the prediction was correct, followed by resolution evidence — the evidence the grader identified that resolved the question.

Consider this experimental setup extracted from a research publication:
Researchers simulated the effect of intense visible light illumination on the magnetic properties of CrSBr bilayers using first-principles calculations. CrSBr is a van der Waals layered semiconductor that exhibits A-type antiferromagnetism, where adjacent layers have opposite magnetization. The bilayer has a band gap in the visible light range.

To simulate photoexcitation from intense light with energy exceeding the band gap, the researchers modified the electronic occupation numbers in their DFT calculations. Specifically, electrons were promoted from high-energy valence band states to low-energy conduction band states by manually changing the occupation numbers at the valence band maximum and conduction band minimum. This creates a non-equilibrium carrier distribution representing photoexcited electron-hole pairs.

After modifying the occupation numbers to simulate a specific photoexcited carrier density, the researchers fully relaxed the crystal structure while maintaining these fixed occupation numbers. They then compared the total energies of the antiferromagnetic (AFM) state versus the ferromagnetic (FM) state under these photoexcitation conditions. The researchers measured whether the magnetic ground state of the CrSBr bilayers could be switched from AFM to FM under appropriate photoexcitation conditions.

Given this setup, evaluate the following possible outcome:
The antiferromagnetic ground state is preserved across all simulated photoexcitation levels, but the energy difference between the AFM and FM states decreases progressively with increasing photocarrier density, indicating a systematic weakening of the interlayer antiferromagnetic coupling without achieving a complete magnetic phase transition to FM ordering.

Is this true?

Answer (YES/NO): NO